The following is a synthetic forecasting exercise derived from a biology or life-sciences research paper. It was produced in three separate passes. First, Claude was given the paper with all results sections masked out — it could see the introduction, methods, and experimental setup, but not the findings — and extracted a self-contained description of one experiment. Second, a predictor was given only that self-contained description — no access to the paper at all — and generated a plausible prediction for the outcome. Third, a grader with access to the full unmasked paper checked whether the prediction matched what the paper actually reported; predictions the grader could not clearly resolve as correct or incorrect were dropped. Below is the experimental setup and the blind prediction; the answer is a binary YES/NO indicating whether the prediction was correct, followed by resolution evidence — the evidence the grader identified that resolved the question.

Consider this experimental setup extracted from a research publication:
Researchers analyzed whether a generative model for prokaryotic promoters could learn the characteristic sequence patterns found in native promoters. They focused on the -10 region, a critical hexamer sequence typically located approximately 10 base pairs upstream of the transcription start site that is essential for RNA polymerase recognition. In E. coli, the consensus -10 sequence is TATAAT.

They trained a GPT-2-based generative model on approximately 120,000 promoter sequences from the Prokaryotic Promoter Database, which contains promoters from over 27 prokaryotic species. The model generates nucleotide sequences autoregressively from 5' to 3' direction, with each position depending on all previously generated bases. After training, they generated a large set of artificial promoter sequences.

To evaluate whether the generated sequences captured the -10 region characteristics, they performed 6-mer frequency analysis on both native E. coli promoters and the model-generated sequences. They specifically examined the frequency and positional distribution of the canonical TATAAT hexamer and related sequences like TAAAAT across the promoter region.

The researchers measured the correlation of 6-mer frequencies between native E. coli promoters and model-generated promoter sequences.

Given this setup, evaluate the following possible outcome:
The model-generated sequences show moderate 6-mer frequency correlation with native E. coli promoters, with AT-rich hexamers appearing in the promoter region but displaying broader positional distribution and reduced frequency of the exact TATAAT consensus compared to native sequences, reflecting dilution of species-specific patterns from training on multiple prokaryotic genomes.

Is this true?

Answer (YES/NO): NO